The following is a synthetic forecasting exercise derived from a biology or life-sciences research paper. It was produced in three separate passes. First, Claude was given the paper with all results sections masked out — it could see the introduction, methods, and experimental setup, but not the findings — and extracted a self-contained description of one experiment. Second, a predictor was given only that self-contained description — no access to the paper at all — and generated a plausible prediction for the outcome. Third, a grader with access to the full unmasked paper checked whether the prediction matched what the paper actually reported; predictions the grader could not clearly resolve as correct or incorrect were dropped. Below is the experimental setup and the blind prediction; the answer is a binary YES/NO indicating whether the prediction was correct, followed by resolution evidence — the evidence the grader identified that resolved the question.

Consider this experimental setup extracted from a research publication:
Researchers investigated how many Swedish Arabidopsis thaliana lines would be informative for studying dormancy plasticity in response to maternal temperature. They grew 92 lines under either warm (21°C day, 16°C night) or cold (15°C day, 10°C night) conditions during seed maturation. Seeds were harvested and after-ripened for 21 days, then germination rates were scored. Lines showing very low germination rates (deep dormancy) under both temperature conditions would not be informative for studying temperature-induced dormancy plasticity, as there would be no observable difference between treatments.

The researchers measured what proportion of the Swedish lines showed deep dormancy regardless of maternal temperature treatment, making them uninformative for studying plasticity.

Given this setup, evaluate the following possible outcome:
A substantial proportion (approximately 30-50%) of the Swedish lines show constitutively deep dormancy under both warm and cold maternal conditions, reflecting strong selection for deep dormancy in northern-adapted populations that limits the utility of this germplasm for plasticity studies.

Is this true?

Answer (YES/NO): YES